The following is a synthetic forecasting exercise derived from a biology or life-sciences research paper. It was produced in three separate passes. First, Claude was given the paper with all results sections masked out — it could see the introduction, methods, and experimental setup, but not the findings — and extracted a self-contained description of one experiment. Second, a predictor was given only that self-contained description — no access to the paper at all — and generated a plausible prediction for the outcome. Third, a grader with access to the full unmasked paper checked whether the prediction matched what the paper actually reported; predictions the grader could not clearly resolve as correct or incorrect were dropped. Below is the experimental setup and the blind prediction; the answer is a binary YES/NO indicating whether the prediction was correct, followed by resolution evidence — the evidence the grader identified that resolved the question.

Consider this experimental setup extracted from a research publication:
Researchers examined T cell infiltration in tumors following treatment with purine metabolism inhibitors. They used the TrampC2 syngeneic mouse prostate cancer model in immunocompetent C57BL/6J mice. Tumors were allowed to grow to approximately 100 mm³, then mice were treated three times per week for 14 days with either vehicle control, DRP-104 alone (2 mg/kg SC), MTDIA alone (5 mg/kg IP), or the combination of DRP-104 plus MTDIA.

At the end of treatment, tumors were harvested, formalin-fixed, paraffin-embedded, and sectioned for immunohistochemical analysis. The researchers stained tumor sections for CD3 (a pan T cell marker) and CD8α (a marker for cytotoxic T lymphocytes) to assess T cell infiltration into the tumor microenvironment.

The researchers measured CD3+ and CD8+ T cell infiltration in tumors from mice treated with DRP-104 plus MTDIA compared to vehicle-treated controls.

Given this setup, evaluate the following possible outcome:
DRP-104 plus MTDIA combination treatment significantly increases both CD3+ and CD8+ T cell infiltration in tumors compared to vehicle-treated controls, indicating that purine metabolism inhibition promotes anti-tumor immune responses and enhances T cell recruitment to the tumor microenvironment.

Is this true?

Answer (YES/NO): YES